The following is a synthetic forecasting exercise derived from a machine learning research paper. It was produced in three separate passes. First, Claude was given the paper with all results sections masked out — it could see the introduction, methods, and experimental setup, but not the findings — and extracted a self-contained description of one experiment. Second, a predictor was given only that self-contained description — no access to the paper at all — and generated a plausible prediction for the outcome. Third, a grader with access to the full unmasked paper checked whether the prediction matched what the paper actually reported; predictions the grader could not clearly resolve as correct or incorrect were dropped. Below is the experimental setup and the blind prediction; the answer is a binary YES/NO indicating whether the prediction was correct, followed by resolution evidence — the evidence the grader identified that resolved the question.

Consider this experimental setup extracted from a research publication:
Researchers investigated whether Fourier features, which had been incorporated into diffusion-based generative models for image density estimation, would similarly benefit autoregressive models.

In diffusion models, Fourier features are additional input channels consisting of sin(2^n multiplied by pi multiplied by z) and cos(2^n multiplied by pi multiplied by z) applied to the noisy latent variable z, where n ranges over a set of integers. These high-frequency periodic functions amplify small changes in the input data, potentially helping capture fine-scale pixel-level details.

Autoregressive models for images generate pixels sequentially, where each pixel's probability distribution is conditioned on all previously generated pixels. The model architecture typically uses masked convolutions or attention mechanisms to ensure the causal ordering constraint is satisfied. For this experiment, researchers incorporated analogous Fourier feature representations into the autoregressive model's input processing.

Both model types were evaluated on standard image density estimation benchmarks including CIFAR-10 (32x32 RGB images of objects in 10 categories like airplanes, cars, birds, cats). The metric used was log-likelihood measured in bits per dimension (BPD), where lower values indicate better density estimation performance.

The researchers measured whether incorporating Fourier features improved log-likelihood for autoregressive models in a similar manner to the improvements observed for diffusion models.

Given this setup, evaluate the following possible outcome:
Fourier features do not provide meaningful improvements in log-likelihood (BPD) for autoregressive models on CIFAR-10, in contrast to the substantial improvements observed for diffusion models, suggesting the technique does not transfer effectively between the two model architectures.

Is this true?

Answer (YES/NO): YES